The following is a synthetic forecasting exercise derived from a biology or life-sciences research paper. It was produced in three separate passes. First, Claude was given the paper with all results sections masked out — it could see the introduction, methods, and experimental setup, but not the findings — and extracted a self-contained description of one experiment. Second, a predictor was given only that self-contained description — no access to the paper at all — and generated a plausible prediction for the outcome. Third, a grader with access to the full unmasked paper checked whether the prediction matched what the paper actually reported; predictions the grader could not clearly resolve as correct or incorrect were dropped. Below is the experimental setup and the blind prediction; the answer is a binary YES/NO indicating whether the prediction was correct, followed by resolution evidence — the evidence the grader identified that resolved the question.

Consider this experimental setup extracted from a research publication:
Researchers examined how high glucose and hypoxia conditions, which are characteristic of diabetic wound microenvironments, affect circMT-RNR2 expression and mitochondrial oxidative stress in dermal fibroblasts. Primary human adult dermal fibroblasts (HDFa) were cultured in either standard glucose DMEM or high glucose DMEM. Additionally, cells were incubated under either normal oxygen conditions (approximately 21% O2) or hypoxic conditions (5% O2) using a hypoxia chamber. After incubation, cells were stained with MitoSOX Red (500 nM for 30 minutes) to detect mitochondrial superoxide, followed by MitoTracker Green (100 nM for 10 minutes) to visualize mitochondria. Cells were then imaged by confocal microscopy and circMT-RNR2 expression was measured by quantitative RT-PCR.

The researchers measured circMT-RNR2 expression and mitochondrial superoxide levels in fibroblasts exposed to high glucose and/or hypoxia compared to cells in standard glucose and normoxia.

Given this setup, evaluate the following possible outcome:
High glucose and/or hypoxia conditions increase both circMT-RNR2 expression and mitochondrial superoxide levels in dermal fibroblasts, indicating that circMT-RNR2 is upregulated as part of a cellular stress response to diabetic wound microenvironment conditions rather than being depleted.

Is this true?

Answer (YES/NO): NO